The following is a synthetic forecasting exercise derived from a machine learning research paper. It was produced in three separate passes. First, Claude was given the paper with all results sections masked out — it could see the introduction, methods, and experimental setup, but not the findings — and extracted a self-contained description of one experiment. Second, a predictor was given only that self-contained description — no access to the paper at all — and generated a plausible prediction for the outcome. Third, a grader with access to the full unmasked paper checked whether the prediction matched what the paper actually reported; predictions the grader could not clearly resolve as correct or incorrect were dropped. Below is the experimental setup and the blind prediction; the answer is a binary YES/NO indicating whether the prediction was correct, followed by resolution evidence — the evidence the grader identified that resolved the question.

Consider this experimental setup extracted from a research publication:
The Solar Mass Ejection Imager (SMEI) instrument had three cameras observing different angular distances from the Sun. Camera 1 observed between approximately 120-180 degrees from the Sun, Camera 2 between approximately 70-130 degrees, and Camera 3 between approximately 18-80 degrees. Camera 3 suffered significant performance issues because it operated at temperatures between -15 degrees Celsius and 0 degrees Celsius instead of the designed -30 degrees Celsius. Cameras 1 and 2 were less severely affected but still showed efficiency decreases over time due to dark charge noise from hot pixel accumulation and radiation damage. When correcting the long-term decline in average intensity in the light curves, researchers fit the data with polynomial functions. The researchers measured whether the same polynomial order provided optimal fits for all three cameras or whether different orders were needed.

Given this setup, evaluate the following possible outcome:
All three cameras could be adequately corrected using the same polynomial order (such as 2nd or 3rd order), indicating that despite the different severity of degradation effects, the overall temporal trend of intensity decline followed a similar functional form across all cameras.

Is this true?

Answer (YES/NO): NO